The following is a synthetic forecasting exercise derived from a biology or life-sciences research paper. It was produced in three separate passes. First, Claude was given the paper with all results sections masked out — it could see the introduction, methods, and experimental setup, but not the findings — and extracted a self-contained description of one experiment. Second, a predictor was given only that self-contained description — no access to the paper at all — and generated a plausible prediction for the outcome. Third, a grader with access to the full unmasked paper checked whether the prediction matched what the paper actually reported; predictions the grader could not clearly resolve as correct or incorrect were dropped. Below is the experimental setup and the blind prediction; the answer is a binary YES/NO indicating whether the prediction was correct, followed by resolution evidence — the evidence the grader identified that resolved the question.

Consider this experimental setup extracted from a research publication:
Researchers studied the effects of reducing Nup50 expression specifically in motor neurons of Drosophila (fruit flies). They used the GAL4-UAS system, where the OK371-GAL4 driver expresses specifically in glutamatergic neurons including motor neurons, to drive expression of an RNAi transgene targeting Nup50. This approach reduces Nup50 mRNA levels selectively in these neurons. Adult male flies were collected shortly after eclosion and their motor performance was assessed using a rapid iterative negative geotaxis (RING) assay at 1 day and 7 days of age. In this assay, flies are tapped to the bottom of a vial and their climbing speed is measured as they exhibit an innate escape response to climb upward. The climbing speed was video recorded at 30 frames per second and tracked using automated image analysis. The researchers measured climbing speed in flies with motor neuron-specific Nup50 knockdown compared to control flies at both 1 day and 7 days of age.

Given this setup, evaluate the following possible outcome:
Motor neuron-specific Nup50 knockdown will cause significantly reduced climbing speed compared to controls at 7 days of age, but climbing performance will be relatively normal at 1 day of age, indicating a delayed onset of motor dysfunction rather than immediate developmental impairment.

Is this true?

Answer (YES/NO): YES